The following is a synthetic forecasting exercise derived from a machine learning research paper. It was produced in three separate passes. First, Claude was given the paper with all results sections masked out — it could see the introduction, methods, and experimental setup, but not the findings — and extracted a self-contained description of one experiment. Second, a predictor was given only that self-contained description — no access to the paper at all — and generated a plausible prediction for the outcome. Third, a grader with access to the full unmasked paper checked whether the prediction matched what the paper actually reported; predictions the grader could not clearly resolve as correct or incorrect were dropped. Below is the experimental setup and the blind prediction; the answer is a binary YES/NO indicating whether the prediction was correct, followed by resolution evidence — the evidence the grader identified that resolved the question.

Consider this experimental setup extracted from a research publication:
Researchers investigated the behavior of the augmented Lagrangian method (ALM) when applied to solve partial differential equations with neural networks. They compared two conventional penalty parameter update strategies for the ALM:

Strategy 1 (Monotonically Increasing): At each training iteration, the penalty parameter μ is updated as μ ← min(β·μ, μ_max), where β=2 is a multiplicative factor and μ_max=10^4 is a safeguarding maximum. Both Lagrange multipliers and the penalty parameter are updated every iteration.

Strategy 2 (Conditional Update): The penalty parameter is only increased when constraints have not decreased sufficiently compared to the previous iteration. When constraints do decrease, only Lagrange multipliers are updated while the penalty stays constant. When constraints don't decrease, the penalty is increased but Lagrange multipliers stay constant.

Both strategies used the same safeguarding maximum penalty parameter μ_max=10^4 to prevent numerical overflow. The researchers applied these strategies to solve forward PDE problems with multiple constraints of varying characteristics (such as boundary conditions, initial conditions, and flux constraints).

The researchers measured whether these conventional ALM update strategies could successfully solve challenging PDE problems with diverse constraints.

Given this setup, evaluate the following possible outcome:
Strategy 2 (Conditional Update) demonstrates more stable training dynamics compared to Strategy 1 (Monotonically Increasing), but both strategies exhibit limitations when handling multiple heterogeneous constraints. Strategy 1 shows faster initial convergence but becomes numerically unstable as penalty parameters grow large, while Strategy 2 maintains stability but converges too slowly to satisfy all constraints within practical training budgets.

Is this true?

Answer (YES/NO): NO